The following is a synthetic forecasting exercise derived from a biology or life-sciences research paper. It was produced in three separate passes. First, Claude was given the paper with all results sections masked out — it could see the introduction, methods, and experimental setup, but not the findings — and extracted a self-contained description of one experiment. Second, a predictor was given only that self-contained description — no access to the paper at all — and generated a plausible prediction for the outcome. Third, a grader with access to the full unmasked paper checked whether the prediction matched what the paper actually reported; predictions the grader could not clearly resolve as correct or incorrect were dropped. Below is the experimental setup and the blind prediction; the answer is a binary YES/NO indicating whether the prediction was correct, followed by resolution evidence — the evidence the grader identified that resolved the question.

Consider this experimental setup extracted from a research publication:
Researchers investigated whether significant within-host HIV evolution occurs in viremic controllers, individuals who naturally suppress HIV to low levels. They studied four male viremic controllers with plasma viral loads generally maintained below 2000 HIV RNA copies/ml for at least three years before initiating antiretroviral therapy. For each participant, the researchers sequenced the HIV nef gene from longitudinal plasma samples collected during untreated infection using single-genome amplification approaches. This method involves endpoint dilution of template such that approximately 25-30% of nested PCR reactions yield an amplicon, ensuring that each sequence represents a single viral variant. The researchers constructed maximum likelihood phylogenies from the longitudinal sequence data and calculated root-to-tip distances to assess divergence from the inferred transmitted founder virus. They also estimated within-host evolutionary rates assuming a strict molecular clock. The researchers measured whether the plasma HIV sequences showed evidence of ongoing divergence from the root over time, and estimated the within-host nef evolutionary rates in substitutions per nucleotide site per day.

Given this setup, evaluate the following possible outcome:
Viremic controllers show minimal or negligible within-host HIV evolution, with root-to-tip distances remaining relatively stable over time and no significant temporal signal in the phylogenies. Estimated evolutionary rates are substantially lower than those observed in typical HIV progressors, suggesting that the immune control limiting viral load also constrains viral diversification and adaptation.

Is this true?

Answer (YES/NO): NO